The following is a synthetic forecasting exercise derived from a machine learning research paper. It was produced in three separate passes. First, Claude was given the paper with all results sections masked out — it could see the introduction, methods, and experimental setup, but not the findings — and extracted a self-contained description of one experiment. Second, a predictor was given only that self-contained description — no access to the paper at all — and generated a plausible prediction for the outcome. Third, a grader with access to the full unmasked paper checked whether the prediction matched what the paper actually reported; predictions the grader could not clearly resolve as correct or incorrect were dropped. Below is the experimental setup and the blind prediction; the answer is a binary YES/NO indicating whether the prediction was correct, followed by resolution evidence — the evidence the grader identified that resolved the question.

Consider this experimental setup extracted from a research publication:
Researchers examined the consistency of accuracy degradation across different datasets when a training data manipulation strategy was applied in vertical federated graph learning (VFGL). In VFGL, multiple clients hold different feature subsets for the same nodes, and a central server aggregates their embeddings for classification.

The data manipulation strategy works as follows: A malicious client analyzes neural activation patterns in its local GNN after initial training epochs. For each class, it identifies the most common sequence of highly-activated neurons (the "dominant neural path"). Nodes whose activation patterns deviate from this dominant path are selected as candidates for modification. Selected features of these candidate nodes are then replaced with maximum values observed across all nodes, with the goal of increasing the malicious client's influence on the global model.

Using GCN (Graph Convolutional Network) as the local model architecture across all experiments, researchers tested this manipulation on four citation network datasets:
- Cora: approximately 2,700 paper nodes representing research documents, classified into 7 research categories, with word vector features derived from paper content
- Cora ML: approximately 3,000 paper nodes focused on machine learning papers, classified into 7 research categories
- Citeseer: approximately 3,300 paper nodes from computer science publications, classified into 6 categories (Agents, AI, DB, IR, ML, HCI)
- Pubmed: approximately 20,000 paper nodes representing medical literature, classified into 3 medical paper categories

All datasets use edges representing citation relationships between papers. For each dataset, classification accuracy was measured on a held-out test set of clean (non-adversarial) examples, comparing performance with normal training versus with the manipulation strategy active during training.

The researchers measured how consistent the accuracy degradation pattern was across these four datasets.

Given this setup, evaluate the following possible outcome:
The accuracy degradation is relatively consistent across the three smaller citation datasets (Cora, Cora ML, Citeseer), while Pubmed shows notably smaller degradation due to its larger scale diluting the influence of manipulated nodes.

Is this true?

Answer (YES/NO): NO